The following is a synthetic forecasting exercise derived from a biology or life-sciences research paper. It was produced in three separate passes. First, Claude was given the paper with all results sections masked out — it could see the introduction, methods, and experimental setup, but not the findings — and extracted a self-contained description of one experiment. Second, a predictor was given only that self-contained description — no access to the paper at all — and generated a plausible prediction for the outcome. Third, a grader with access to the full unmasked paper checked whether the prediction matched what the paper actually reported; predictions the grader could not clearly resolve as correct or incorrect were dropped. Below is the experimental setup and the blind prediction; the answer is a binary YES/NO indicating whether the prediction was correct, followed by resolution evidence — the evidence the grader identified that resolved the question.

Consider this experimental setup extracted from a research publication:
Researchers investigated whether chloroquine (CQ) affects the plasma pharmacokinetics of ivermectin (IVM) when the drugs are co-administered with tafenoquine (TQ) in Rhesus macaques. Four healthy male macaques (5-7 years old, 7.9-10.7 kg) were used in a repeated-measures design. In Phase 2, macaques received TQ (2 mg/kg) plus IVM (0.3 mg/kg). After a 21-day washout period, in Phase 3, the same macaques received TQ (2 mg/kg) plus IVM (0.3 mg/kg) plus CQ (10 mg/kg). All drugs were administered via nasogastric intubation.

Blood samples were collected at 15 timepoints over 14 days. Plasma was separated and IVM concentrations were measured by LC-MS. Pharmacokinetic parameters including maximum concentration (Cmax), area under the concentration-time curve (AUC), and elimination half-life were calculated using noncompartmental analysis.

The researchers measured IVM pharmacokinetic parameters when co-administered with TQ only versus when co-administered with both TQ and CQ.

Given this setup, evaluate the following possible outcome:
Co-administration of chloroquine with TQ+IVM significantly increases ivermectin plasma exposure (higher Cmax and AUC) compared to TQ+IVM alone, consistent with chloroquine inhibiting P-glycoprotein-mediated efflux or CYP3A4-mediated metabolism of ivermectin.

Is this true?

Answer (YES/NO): YES